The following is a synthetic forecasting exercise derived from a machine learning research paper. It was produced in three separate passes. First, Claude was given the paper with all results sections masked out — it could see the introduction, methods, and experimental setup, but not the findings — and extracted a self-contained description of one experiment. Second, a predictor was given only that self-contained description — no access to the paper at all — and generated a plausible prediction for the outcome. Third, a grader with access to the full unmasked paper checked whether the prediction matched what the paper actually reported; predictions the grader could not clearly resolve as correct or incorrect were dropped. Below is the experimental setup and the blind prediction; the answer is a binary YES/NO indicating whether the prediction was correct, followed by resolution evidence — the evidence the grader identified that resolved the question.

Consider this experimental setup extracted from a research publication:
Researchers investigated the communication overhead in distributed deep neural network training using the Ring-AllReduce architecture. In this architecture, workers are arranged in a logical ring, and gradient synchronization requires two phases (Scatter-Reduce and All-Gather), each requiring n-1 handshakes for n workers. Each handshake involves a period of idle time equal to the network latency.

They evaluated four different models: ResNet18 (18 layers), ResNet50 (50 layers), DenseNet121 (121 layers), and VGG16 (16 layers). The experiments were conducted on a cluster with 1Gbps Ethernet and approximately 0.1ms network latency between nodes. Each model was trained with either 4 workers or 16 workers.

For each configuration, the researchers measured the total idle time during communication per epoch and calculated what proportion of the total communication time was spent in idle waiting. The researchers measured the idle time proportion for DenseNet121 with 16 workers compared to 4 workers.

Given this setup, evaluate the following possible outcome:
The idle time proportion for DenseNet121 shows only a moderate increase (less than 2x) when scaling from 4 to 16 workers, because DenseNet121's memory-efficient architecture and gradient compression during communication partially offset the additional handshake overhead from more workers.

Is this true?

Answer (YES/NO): NO